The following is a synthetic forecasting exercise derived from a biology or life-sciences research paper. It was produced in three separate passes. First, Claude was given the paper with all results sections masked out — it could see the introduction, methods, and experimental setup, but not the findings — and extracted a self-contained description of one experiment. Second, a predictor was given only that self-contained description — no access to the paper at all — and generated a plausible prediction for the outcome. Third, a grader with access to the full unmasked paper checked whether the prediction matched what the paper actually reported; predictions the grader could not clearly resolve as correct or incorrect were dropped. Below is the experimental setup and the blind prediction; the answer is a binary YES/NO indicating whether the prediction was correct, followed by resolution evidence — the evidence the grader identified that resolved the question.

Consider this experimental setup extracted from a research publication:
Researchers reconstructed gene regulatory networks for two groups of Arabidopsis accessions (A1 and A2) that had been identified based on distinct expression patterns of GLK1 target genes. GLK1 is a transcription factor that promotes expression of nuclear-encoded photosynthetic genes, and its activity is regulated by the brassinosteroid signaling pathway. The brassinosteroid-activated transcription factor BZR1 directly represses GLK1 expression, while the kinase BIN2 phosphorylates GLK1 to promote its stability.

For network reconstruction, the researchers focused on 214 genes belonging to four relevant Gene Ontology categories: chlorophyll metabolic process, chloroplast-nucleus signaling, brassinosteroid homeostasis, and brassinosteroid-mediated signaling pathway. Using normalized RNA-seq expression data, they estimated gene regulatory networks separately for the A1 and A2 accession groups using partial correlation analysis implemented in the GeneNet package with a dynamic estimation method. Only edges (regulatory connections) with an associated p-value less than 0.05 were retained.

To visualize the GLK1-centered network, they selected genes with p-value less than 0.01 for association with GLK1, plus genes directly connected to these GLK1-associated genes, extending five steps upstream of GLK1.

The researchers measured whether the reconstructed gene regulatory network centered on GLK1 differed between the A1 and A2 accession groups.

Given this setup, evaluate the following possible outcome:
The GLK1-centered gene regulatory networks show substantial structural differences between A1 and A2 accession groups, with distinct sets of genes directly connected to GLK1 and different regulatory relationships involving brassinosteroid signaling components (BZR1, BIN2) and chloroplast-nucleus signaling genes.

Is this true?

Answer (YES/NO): NO